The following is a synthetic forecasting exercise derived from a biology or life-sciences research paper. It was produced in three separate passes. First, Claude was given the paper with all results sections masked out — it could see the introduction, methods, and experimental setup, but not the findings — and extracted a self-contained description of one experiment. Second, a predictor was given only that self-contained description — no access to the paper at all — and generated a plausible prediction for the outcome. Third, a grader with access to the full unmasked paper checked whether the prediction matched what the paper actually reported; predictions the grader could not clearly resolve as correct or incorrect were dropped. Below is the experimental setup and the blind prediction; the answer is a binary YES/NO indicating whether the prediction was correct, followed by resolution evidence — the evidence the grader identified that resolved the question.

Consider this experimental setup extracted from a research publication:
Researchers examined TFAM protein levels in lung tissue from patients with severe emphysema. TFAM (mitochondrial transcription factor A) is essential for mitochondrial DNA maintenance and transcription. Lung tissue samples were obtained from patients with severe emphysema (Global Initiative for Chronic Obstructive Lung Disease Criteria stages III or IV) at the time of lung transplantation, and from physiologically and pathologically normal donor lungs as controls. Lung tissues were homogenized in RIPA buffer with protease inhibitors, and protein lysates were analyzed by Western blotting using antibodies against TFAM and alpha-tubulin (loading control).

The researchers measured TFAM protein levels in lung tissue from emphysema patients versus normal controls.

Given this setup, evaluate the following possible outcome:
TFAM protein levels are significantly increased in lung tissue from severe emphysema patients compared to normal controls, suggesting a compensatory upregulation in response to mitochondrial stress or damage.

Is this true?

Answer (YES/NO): NO